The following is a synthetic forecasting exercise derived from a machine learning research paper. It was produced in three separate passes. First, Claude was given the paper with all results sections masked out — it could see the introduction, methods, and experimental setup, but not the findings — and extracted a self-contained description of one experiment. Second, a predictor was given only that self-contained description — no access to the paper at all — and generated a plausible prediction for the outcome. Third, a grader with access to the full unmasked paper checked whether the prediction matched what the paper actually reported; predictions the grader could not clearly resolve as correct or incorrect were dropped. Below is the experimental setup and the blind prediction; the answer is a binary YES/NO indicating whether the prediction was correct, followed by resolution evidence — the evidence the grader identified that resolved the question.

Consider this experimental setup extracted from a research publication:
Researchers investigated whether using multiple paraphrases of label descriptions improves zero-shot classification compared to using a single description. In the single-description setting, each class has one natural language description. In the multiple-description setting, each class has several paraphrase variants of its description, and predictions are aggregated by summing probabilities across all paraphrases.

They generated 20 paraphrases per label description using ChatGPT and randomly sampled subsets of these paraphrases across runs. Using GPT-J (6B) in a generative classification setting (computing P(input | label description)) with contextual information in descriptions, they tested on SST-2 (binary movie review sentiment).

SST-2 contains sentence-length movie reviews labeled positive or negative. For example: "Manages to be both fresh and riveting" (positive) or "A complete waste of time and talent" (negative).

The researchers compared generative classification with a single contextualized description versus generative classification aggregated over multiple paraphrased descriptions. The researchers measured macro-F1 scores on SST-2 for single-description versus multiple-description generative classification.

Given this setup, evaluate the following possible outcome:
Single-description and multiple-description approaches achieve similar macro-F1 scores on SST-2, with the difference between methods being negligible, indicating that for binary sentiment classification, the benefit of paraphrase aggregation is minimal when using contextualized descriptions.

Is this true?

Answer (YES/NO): NO